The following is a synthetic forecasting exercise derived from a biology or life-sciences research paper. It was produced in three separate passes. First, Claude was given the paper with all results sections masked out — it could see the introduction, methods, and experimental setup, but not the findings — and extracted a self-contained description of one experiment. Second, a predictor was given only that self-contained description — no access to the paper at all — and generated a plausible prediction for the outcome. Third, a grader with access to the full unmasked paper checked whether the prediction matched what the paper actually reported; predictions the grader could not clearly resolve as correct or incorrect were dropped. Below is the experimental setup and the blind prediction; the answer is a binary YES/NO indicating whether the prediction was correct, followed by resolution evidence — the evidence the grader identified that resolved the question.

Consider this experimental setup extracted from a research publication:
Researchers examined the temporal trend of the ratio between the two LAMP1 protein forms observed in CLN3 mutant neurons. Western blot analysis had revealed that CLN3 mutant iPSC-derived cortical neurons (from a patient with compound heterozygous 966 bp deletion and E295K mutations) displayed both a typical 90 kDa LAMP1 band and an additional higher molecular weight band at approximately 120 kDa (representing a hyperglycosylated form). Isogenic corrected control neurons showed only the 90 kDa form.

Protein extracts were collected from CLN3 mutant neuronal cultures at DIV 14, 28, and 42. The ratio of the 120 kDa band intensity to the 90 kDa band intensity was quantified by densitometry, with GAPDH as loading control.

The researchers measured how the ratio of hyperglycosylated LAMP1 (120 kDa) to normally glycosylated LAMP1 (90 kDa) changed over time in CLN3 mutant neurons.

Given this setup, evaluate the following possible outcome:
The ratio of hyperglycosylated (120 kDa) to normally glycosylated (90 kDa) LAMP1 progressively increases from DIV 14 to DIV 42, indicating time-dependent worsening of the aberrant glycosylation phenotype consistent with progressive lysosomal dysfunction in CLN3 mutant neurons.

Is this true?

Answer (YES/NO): NO